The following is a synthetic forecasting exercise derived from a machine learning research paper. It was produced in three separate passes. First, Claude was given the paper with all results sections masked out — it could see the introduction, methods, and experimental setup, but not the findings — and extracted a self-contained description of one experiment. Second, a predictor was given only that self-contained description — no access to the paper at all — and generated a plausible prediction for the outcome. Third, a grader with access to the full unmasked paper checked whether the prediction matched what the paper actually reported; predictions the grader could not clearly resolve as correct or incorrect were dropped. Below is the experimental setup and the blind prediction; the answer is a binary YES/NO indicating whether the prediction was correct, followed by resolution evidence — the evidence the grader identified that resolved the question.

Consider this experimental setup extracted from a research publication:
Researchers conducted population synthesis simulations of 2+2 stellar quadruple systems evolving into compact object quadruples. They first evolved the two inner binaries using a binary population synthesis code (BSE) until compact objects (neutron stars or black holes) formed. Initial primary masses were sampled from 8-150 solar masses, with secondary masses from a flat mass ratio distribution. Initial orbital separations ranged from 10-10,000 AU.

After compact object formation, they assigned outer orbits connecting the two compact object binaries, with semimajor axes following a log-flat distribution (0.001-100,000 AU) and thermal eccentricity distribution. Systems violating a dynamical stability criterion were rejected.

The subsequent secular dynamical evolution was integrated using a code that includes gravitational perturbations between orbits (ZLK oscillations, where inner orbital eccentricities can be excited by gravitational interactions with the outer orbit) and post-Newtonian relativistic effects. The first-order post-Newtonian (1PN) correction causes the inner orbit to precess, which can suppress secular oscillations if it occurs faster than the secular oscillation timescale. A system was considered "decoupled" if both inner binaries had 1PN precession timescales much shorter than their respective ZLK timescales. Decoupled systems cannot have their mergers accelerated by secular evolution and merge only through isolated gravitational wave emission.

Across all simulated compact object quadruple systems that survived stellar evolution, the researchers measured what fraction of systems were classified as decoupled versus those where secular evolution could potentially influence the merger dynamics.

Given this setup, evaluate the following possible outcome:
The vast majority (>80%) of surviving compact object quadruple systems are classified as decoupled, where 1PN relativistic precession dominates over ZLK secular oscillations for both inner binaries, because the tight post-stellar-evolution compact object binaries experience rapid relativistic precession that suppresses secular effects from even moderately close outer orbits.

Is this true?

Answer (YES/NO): NO